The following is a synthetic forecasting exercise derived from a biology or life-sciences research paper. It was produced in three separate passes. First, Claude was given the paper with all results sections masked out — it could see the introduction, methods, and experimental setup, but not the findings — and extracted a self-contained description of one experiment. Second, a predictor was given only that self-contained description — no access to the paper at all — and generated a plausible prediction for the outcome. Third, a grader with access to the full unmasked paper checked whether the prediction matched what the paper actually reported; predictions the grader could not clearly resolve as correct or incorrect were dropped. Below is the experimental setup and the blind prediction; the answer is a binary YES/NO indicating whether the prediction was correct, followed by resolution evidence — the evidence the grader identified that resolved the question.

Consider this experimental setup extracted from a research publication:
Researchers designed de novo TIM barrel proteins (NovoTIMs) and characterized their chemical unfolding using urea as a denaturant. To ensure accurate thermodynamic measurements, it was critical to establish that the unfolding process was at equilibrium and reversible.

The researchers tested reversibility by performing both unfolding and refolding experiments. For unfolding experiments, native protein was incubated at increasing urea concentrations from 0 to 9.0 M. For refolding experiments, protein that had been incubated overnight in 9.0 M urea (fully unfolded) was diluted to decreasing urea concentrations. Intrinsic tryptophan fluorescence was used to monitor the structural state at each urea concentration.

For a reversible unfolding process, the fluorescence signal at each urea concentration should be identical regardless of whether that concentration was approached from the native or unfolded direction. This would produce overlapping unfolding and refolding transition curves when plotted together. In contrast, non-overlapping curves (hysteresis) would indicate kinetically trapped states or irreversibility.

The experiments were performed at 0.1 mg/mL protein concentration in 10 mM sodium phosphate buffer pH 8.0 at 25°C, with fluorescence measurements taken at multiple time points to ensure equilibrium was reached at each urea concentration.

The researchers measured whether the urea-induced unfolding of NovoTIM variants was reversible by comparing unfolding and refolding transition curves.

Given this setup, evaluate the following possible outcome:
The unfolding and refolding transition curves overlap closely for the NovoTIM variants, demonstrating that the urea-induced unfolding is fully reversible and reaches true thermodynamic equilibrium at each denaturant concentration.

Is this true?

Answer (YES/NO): YES